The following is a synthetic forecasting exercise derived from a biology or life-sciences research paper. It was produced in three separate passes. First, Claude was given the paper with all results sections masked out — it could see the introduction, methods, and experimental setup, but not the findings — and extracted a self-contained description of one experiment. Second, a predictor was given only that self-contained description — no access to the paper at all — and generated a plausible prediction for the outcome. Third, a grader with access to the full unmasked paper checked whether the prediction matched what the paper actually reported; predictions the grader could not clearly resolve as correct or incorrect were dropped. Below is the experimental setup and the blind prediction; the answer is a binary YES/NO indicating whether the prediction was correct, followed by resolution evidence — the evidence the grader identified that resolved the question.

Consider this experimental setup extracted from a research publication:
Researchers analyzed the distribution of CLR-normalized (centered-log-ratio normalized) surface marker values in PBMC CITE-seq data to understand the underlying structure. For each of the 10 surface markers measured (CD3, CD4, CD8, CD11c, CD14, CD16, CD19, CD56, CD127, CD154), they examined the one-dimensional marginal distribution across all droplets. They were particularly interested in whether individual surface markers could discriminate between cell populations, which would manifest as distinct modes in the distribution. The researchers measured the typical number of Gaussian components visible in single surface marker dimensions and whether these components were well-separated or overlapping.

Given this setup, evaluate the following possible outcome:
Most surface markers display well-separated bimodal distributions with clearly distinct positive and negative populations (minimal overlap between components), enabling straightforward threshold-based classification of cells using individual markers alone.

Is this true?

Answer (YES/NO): NO